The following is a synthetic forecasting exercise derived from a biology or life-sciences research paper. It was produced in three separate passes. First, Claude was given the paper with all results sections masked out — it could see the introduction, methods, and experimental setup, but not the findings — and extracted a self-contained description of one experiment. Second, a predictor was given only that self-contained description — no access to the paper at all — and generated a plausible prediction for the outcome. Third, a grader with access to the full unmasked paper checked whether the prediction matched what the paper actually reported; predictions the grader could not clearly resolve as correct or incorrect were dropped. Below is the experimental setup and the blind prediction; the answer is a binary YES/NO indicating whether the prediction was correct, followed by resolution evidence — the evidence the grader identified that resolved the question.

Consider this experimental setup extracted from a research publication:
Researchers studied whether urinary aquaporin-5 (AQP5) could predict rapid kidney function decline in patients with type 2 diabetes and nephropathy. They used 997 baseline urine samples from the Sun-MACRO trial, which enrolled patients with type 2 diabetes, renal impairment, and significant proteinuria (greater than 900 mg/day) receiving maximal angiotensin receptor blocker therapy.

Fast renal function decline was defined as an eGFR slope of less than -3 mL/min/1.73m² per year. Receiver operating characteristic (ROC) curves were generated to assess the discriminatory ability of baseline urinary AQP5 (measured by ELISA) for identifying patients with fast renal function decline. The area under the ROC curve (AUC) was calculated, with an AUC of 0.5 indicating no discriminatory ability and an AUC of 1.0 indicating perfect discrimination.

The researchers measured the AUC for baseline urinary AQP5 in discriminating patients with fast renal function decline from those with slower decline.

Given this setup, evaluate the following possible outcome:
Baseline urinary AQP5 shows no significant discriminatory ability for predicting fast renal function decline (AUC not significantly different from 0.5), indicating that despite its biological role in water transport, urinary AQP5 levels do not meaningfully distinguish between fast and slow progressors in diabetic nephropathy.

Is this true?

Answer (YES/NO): NO